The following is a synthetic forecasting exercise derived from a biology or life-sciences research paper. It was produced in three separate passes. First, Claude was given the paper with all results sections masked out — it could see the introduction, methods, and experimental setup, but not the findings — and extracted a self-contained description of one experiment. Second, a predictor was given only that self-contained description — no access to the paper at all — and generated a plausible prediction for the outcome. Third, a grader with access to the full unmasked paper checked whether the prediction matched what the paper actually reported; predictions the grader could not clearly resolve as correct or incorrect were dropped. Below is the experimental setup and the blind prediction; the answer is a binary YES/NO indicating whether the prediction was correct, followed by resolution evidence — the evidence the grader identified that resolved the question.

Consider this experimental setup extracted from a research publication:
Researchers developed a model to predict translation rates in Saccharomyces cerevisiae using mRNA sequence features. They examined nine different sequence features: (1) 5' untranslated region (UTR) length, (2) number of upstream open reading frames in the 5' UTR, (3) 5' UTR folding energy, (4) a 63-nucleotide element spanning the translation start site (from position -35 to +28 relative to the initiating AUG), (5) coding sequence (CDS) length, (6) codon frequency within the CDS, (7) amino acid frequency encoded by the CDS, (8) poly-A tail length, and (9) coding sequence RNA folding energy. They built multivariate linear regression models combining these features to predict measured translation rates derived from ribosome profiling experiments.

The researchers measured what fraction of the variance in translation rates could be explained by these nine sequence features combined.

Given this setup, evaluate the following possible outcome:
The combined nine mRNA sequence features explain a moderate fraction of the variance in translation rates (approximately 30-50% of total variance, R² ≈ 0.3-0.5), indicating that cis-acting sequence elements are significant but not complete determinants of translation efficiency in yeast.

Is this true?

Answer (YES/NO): NO